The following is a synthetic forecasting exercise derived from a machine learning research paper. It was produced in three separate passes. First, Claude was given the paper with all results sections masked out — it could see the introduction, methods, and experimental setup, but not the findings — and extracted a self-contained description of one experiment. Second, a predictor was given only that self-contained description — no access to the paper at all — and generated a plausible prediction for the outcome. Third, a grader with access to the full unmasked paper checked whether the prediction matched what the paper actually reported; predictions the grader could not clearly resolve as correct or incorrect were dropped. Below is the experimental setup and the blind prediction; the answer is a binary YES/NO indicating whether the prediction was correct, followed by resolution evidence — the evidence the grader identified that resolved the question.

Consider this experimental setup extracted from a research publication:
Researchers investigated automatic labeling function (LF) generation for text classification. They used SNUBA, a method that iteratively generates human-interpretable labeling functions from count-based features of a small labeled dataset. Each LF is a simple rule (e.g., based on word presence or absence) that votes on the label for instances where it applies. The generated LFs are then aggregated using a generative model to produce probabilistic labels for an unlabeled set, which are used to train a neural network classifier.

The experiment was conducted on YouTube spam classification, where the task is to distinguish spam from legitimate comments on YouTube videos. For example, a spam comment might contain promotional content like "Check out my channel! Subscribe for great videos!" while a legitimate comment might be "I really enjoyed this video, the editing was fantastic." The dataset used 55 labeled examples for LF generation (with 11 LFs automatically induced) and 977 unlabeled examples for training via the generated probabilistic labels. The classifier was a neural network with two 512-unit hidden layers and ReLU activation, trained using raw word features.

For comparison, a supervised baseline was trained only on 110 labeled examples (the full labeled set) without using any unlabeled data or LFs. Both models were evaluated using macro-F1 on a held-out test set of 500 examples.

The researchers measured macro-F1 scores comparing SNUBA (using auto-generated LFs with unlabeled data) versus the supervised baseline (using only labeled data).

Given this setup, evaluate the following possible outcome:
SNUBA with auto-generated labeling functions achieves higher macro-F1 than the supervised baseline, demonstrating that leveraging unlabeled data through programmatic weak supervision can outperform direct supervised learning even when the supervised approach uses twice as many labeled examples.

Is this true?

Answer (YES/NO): NO